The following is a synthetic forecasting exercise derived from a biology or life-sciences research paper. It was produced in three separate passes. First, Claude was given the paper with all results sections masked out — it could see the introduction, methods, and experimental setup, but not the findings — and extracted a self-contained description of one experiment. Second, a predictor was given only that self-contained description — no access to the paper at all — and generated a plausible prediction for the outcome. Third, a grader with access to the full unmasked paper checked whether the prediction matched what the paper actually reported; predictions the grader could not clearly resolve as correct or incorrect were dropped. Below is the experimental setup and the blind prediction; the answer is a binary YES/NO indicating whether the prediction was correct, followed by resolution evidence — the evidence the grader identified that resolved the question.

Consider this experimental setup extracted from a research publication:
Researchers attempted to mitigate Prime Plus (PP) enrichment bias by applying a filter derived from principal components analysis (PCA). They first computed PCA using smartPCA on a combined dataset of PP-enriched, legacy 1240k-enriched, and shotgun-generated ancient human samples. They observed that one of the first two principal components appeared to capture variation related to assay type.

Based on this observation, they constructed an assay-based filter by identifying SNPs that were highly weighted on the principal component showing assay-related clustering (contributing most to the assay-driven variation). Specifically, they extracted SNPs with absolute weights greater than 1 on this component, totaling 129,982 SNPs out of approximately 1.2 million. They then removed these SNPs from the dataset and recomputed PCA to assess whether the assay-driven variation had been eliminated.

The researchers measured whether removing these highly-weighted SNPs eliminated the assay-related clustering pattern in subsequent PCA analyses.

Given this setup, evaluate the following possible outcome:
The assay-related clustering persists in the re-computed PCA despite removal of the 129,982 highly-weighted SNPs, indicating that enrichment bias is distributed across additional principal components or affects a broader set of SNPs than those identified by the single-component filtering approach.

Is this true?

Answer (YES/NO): NO